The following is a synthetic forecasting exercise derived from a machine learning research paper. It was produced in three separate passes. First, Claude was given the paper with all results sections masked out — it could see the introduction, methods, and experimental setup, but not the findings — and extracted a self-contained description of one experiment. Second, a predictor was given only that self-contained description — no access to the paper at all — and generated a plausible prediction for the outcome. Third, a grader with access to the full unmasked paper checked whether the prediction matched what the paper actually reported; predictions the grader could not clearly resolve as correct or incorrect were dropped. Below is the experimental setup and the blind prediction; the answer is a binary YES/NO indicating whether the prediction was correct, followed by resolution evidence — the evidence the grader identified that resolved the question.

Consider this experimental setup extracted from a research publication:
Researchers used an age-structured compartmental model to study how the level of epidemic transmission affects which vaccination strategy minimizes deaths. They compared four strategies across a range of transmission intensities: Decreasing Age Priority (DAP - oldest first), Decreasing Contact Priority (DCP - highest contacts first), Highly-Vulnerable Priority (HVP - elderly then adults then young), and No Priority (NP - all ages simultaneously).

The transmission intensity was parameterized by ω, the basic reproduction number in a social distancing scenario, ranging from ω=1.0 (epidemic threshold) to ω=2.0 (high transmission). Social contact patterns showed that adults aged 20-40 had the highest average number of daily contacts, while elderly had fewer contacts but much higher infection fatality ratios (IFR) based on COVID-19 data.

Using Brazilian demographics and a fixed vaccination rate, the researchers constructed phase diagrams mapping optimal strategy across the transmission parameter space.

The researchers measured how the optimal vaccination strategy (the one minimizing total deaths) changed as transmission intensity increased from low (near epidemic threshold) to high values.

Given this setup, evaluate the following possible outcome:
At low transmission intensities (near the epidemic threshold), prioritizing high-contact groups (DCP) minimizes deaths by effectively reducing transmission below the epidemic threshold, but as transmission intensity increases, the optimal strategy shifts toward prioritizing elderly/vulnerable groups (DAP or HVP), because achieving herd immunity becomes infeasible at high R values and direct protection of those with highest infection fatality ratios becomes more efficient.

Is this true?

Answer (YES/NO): YES